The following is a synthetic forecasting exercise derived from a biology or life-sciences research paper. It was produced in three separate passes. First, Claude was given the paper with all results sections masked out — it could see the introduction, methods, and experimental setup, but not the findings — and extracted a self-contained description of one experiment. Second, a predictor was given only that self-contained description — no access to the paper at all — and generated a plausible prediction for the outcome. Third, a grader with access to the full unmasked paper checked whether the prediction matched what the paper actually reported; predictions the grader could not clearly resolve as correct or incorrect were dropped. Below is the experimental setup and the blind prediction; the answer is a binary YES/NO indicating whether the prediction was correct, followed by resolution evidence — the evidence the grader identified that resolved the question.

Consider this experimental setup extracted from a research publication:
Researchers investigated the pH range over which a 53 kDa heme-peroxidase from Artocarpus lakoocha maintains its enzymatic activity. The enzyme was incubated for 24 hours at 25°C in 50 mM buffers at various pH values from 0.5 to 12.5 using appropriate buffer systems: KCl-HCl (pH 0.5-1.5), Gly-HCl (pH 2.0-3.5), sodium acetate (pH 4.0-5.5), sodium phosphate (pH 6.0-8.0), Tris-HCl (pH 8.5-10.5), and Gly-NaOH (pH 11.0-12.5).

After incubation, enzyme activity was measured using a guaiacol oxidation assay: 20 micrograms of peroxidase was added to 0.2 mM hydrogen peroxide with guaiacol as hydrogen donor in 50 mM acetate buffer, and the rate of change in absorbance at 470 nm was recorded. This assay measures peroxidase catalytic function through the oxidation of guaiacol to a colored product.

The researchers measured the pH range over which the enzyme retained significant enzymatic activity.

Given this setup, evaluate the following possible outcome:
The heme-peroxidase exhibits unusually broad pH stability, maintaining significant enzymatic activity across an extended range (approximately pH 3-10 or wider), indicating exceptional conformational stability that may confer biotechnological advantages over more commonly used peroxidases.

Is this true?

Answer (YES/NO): YES